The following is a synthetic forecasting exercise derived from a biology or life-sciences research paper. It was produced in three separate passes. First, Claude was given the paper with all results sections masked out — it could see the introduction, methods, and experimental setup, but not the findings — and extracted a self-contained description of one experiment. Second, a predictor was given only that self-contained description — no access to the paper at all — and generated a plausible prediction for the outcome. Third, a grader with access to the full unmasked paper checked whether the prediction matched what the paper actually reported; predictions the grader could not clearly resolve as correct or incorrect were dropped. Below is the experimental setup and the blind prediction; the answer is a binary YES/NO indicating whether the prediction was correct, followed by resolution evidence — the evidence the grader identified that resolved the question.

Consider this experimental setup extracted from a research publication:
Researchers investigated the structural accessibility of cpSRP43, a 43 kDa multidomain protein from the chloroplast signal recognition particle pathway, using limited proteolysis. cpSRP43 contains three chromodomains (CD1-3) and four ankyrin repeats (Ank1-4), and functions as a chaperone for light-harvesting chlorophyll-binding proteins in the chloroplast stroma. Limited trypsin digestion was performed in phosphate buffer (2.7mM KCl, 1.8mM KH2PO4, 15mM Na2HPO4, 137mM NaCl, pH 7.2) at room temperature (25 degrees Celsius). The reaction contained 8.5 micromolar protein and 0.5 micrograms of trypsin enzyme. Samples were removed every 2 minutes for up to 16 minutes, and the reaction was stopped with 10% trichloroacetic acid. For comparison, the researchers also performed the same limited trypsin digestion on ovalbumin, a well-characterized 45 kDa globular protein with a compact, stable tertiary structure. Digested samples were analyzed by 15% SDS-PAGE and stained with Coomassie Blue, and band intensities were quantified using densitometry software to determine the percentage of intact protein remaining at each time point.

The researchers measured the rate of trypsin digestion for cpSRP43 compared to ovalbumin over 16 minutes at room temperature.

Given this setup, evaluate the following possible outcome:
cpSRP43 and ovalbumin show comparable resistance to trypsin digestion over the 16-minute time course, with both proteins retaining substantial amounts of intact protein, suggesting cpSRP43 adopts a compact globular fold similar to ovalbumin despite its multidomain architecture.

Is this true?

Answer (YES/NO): NO